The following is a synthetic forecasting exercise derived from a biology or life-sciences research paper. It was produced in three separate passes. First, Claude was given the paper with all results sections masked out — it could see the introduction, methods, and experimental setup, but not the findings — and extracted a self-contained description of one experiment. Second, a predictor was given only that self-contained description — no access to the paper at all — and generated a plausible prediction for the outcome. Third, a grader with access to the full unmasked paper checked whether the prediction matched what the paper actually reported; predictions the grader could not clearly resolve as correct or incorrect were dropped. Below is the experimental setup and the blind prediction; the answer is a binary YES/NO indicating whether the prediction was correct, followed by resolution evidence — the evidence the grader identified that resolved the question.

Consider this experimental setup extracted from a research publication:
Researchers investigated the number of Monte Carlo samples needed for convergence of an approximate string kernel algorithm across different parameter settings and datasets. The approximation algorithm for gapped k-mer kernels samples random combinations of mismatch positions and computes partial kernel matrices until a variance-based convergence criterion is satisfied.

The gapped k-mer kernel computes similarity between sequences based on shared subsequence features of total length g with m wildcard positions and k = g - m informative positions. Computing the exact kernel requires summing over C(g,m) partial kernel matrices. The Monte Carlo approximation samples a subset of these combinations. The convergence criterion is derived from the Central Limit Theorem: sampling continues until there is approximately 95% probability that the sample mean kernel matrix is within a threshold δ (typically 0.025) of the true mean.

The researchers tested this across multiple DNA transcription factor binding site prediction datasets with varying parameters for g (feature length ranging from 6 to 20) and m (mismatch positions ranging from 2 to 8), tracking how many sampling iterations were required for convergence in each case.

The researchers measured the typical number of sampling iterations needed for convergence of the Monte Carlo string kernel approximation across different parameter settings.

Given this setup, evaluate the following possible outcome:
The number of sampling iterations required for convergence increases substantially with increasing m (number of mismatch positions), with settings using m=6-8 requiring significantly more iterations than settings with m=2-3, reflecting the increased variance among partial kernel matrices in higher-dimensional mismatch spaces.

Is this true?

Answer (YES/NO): NO